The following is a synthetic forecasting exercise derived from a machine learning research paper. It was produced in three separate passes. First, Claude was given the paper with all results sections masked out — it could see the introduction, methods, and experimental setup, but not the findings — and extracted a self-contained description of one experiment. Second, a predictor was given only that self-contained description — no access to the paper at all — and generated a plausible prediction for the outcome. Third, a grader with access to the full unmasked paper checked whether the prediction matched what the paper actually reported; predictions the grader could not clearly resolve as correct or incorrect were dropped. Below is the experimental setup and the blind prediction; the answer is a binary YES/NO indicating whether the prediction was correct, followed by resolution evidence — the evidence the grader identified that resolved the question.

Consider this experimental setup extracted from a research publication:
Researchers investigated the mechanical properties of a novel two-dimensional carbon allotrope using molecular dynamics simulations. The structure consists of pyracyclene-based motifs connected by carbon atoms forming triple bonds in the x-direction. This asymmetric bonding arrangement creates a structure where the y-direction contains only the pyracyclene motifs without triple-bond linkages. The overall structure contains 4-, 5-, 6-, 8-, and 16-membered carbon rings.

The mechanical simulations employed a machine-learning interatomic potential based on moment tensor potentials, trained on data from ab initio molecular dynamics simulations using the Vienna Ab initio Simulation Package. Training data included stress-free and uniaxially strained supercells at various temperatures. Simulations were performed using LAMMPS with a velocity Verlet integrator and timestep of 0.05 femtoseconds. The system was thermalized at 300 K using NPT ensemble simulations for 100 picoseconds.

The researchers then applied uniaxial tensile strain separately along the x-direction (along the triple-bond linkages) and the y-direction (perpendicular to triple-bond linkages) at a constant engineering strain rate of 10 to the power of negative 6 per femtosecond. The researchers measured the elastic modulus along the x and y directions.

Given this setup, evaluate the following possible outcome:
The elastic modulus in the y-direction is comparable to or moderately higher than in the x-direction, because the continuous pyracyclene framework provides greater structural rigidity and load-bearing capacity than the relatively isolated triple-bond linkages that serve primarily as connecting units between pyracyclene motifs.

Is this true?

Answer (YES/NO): NO